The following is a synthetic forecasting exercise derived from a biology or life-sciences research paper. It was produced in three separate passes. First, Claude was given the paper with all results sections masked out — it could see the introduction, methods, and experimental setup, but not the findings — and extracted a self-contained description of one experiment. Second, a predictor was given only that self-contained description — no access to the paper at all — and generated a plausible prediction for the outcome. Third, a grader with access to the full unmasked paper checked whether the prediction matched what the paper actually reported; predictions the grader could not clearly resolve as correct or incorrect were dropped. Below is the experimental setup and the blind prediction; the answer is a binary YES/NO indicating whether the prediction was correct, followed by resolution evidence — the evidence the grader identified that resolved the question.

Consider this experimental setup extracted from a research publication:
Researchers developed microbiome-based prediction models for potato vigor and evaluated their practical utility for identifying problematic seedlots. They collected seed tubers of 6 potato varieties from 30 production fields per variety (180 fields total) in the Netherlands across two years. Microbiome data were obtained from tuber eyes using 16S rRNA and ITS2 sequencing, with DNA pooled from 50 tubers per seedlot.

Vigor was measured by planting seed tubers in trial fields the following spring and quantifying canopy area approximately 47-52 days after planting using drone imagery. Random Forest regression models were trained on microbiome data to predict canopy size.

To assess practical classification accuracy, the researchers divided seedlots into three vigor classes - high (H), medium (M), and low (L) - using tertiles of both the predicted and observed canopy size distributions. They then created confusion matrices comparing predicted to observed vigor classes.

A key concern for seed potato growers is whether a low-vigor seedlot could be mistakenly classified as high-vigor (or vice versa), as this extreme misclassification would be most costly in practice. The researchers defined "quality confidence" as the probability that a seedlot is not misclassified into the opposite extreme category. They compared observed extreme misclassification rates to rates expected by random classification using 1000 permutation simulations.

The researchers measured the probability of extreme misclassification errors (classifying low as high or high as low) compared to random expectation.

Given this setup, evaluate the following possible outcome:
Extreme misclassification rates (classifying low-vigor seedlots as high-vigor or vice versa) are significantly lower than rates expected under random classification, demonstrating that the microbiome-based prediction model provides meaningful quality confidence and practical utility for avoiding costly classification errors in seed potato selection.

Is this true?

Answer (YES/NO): YES